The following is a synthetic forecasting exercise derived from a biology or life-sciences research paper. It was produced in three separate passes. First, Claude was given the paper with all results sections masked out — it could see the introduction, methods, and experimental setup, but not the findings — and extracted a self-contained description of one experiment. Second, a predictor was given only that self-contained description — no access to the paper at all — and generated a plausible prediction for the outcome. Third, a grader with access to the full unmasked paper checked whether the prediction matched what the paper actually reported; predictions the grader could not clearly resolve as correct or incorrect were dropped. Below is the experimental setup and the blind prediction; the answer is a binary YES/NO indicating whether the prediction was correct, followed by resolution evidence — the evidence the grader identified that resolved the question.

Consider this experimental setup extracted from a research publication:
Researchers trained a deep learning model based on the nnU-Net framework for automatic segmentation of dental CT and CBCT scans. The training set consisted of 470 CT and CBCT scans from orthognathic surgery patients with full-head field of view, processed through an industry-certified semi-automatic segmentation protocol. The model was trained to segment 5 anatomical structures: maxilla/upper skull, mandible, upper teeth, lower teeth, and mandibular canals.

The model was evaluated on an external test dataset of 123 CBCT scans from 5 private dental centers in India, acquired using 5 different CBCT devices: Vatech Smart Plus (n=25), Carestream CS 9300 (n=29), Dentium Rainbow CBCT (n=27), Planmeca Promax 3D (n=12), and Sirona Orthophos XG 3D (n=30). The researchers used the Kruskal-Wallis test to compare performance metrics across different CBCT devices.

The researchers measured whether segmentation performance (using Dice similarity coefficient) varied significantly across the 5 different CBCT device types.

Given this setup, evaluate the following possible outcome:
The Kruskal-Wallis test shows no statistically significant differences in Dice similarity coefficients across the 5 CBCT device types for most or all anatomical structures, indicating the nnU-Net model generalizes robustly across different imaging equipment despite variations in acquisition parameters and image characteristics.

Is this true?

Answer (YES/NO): NO